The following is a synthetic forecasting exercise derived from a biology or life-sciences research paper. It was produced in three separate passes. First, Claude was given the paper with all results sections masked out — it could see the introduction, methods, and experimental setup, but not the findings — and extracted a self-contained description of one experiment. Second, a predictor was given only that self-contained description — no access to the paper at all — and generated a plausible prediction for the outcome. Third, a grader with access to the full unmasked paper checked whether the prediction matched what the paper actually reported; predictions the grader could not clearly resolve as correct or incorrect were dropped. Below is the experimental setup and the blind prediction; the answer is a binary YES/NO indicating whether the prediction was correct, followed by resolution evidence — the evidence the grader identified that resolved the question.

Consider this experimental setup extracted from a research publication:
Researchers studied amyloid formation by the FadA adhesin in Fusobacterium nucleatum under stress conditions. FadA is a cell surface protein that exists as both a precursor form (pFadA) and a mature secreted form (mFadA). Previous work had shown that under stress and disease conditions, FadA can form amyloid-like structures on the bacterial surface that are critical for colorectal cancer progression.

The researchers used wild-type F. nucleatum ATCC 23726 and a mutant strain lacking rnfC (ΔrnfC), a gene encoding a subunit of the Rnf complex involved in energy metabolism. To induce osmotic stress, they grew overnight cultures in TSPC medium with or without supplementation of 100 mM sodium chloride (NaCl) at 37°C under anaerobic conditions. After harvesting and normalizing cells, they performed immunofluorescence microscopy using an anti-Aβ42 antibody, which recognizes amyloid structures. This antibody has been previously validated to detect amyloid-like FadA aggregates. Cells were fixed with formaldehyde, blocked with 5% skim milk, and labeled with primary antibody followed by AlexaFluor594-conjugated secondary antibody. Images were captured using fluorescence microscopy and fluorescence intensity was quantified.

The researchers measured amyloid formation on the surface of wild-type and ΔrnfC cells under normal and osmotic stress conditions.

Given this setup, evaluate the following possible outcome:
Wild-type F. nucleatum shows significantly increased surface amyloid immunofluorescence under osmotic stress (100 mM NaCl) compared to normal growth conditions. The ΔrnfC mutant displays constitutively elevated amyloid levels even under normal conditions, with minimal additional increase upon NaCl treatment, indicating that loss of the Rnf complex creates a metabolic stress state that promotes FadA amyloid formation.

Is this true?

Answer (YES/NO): NO